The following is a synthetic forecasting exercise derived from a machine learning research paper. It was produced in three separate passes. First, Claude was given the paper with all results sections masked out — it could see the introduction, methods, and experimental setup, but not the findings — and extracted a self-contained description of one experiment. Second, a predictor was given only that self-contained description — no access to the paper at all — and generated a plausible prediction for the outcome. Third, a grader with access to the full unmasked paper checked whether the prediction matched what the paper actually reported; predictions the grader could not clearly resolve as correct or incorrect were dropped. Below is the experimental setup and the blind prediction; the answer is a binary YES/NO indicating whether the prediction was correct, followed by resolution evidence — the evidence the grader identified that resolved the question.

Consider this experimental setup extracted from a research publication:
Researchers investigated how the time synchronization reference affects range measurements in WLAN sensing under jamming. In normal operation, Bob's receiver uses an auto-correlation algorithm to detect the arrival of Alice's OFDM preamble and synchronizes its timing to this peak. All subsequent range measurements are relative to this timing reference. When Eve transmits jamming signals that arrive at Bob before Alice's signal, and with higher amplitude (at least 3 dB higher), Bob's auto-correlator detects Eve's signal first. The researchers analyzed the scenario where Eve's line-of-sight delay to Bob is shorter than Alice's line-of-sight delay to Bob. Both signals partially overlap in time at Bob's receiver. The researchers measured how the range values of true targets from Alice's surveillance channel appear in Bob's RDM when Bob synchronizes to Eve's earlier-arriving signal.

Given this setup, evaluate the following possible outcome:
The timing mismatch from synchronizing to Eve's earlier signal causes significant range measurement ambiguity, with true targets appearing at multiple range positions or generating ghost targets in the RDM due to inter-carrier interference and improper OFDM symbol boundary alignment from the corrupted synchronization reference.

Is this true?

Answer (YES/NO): NO